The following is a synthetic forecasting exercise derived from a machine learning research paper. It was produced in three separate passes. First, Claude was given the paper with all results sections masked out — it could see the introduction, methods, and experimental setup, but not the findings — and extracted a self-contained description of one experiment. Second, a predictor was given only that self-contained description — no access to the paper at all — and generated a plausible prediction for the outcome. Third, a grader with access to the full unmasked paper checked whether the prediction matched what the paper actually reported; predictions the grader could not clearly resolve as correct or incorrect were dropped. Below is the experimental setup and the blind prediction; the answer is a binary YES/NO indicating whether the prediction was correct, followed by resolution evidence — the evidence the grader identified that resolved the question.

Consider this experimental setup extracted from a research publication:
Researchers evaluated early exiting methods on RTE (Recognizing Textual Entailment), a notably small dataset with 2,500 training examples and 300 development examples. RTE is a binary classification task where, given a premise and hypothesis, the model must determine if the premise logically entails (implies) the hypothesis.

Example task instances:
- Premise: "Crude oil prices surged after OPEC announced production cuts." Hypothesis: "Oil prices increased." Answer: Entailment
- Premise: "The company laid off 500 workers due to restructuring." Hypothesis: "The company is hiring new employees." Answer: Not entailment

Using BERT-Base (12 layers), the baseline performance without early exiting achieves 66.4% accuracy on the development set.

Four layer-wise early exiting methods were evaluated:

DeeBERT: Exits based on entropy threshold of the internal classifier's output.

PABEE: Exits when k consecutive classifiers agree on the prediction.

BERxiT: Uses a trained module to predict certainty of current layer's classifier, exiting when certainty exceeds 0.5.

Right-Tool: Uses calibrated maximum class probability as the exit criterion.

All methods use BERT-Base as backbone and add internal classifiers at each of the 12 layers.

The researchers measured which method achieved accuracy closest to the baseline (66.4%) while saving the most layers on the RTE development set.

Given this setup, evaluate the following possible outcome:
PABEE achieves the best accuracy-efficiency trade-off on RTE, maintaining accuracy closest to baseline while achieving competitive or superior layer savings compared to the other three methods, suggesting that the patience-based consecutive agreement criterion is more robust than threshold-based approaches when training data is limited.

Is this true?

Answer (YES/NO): NO